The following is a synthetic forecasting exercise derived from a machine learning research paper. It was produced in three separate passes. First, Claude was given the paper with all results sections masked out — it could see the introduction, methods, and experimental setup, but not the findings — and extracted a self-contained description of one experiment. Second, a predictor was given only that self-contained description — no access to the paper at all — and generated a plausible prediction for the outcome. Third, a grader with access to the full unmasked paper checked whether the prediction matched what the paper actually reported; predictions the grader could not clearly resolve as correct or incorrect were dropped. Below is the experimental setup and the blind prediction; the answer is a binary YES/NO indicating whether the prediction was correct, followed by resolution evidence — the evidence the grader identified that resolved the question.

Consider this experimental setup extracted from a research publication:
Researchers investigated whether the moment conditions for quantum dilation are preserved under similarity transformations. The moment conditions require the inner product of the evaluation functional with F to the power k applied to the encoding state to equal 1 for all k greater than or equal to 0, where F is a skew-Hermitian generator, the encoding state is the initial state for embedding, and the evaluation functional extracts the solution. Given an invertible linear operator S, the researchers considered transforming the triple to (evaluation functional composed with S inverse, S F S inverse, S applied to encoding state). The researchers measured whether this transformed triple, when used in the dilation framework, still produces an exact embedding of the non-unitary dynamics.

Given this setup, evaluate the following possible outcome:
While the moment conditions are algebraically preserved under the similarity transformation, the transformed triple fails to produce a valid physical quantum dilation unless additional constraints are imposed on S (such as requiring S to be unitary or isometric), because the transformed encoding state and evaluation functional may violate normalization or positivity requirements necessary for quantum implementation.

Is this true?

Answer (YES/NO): NO